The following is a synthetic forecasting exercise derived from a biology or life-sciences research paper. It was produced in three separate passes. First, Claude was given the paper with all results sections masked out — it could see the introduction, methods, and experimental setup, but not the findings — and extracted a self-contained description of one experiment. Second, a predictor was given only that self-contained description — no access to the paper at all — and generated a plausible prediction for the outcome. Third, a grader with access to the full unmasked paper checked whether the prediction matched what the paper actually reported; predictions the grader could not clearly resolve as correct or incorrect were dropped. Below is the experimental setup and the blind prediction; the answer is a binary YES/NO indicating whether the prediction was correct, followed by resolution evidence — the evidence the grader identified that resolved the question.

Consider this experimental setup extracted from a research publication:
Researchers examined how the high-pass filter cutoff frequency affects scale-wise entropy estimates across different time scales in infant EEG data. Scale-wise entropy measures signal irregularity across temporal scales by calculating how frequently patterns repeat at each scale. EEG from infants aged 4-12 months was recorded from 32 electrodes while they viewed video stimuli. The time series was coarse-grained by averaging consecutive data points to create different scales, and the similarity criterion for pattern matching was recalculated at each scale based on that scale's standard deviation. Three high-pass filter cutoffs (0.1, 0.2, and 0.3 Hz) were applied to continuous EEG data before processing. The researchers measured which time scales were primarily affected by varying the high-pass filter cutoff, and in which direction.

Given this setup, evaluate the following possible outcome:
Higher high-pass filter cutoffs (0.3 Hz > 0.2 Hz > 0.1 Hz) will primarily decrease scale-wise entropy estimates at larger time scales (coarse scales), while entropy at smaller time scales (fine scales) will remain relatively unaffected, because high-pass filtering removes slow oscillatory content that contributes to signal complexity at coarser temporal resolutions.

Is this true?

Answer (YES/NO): NO